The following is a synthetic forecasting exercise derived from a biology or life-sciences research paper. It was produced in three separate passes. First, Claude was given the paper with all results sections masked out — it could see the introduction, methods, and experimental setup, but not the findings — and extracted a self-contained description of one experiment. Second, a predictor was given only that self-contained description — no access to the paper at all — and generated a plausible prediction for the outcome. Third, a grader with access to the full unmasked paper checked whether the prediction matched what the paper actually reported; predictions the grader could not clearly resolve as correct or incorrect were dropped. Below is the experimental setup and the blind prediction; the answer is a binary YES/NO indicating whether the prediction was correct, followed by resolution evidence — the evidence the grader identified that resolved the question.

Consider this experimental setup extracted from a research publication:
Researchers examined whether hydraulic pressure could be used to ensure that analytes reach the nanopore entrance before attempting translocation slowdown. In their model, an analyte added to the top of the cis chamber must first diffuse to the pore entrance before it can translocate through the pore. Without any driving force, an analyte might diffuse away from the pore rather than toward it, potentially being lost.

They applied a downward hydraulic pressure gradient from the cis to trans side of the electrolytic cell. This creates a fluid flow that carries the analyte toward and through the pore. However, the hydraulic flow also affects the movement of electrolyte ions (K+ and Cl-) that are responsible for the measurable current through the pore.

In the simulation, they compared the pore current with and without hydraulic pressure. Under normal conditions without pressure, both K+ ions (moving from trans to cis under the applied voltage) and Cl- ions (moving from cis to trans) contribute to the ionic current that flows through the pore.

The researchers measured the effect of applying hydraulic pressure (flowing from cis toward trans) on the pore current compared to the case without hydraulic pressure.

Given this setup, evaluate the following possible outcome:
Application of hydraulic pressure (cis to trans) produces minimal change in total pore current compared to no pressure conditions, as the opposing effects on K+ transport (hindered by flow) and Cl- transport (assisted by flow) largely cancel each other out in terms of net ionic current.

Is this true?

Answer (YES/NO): NO